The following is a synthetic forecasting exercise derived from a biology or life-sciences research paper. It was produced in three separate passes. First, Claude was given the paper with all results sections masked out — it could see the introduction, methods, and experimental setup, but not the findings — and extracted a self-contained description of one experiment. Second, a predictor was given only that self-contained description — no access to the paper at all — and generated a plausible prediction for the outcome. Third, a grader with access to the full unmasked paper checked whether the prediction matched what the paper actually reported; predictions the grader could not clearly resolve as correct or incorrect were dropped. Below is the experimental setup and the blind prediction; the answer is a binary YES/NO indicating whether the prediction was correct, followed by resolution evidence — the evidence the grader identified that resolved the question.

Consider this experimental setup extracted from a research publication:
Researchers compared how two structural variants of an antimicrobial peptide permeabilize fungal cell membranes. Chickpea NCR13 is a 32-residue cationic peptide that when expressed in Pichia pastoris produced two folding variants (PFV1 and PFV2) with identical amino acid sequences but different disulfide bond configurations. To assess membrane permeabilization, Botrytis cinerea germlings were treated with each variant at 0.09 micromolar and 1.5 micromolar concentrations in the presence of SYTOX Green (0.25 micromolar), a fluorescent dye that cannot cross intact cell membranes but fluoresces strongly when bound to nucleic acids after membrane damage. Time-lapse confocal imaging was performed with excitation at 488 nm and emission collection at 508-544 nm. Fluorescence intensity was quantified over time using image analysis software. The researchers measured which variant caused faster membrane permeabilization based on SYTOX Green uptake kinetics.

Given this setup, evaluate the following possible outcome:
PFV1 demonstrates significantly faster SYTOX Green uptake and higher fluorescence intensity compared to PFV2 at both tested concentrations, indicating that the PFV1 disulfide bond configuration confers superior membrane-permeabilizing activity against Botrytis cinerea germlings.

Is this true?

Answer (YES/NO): NO